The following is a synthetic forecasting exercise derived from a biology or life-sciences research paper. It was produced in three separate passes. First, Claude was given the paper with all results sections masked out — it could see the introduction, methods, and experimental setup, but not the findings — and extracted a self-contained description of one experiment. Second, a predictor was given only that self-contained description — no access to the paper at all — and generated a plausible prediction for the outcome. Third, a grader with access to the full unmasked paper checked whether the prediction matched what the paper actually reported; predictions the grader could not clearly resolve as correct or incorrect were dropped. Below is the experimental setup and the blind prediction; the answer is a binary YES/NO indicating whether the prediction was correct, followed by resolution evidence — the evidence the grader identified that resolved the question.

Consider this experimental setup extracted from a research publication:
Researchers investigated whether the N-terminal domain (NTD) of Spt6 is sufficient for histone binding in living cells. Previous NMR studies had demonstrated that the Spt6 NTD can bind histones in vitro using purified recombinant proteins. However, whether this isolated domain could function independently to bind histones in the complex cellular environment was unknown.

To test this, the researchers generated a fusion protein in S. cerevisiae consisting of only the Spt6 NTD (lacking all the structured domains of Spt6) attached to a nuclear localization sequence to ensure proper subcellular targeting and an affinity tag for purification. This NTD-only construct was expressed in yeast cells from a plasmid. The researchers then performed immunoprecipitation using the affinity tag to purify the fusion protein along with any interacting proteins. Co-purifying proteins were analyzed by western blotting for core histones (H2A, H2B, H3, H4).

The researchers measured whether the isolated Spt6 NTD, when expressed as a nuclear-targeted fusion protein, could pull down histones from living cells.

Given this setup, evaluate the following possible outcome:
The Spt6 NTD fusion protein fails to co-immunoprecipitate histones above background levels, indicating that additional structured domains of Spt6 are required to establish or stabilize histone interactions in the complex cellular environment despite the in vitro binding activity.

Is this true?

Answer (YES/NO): NO